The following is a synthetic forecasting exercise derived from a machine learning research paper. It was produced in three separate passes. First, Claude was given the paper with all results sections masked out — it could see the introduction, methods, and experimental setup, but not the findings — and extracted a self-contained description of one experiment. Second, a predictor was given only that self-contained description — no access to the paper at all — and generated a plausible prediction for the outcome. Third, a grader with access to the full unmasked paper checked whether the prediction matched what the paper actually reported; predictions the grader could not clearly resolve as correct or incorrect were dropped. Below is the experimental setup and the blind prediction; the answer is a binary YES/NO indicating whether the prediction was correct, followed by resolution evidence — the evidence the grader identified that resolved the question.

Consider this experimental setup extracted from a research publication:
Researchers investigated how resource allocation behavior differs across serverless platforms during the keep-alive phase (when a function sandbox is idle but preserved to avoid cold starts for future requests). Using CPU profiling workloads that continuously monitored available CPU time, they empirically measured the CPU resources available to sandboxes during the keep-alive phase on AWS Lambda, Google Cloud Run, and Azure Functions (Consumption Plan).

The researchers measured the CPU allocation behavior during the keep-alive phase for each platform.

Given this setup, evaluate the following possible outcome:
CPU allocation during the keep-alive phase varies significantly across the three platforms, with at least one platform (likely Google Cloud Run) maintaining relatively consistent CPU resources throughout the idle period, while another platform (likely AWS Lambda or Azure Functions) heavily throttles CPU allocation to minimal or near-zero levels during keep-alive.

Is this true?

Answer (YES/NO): NO